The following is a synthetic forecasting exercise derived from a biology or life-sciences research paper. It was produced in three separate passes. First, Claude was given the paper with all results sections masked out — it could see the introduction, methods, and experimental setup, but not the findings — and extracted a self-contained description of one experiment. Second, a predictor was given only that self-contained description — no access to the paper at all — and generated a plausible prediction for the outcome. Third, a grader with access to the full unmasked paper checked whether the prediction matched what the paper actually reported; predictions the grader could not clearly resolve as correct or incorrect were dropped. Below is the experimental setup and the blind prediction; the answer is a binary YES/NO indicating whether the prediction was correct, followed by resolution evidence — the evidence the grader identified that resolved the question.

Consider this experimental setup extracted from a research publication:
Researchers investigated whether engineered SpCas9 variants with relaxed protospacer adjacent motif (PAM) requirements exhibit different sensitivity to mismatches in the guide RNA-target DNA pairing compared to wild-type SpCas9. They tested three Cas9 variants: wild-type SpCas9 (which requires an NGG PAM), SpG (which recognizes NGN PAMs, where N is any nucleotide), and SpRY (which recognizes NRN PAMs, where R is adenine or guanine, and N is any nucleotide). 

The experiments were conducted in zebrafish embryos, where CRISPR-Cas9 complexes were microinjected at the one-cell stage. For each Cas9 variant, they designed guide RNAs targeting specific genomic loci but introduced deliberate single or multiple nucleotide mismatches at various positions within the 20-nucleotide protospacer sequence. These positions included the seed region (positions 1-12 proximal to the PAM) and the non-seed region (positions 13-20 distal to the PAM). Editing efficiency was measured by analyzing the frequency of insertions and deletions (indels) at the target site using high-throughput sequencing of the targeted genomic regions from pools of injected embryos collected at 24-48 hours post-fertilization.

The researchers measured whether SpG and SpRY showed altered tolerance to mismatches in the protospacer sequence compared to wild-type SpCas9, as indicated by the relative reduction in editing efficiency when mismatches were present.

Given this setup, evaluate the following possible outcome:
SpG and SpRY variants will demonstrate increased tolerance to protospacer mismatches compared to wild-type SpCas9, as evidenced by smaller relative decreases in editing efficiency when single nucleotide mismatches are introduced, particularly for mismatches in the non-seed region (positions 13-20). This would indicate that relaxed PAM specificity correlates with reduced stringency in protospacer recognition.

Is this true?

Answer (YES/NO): NO